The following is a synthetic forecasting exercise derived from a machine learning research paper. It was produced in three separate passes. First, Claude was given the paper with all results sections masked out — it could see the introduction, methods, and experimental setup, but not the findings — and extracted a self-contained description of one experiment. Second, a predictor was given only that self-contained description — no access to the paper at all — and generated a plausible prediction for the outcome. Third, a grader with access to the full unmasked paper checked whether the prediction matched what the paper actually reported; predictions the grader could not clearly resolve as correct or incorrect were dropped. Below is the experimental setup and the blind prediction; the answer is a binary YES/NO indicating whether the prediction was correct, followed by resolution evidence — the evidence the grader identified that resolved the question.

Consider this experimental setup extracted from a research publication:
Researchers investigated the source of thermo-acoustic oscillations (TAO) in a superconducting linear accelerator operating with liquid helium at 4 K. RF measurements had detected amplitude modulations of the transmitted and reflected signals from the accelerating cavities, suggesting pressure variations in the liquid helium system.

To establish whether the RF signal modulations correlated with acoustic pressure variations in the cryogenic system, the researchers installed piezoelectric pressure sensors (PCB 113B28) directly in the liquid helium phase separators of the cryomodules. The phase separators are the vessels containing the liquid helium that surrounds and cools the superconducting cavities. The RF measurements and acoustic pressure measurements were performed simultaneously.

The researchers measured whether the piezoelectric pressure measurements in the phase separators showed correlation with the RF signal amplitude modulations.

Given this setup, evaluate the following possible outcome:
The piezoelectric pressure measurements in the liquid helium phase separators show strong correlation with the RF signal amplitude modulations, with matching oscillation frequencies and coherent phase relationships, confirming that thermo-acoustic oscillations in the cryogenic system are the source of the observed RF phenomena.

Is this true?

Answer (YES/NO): YES